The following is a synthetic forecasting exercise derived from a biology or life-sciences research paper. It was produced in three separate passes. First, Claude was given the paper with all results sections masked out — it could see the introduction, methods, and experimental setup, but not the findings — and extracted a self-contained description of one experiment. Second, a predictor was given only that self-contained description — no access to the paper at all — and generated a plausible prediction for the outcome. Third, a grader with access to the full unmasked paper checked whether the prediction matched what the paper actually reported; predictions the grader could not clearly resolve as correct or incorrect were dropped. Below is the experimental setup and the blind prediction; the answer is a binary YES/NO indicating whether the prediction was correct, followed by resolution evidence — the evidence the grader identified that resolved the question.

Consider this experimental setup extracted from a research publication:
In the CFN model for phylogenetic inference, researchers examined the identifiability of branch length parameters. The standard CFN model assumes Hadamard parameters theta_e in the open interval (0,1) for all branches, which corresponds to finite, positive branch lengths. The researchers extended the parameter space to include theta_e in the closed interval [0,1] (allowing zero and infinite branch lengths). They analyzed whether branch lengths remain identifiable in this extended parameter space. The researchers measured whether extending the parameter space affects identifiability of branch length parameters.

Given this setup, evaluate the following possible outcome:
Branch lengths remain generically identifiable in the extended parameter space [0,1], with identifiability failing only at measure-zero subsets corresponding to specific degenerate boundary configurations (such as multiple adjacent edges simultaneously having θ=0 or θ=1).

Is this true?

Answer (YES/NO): NO